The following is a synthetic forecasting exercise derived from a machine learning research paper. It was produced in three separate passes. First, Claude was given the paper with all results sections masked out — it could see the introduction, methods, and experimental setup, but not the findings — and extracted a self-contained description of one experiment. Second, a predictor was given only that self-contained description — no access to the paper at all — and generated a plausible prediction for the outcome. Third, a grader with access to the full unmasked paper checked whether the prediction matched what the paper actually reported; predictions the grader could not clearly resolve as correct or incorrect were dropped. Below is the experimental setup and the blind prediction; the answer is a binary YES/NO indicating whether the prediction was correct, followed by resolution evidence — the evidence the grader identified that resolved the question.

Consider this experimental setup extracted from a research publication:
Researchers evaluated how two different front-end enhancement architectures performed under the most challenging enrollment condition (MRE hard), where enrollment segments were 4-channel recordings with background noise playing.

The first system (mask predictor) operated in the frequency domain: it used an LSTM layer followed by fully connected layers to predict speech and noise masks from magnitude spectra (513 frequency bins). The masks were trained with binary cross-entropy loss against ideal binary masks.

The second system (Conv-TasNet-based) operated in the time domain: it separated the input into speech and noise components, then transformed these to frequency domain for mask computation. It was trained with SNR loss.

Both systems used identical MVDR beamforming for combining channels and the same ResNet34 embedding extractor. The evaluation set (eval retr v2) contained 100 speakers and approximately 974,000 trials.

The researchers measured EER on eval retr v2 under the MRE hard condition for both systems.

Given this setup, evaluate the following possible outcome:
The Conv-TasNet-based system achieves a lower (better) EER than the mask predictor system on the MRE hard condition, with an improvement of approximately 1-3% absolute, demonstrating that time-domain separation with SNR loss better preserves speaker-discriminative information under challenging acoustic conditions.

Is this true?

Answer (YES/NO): NO